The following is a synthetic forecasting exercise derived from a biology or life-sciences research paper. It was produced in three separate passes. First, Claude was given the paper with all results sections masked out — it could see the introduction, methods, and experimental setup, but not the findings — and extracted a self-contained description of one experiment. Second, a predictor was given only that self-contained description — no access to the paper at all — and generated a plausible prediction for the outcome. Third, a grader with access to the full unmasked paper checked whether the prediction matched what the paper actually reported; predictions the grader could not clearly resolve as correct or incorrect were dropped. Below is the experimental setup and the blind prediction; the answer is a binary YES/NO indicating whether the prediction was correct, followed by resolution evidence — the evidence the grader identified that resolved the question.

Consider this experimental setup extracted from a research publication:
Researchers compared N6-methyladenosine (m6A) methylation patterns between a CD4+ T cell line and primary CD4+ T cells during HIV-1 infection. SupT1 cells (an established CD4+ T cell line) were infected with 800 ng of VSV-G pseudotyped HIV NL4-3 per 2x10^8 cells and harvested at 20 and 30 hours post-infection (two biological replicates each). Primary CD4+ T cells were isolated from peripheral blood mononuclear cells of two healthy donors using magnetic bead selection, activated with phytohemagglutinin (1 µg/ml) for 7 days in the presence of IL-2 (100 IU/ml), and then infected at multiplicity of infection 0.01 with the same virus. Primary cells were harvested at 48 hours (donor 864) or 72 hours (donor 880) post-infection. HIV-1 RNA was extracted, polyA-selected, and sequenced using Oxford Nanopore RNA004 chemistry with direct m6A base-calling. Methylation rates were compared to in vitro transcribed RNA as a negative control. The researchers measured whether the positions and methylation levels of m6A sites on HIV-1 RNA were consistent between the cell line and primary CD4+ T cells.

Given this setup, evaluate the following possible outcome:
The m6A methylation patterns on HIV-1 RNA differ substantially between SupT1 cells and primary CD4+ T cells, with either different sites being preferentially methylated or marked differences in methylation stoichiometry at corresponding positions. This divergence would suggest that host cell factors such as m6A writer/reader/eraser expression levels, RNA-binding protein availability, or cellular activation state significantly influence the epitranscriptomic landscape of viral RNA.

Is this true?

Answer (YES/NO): NO